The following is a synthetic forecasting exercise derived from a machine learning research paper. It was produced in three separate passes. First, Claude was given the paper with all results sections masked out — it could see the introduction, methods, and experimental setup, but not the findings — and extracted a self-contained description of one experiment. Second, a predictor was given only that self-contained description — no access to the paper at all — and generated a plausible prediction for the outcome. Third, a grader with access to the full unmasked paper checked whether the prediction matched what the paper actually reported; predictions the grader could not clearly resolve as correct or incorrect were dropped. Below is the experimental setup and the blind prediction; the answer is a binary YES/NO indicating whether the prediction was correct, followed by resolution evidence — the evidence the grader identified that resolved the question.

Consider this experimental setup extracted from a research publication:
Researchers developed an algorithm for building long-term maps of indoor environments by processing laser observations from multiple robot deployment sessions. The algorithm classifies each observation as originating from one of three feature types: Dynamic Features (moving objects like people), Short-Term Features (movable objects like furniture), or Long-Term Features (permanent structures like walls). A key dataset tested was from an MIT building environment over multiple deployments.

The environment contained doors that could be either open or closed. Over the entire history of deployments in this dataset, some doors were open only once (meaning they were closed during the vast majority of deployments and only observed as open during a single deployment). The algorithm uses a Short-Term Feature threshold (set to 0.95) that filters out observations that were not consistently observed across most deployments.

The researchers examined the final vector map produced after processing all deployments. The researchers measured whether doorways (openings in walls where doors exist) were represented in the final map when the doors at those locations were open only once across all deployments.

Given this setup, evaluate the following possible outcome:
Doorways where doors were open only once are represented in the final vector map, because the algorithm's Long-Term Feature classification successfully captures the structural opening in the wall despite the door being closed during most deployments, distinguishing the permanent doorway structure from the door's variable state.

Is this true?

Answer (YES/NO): YES